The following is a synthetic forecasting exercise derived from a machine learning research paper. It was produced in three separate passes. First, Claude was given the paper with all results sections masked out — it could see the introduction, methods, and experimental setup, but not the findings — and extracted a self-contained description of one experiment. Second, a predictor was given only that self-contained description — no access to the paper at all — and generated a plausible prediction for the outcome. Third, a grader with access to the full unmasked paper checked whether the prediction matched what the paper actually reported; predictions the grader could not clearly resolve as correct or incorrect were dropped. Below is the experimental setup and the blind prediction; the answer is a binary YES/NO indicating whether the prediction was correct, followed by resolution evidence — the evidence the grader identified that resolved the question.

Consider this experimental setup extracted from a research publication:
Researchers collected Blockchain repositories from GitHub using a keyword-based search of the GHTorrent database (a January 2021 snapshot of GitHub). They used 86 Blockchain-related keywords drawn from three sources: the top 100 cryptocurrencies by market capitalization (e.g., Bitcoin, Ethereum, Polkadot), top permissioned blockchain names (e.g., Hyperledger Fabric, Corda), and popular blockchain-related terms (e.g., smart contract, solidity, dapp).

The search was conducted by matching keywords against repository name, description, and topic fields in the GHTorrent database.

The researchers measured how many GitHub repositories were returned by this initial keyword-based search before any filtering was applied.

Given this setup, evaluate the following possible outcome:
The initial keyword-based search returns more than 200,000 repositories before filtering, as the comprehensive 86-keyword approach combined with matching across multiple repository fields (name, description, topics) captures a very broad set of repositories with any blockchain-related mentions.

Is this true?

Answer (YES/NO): YES